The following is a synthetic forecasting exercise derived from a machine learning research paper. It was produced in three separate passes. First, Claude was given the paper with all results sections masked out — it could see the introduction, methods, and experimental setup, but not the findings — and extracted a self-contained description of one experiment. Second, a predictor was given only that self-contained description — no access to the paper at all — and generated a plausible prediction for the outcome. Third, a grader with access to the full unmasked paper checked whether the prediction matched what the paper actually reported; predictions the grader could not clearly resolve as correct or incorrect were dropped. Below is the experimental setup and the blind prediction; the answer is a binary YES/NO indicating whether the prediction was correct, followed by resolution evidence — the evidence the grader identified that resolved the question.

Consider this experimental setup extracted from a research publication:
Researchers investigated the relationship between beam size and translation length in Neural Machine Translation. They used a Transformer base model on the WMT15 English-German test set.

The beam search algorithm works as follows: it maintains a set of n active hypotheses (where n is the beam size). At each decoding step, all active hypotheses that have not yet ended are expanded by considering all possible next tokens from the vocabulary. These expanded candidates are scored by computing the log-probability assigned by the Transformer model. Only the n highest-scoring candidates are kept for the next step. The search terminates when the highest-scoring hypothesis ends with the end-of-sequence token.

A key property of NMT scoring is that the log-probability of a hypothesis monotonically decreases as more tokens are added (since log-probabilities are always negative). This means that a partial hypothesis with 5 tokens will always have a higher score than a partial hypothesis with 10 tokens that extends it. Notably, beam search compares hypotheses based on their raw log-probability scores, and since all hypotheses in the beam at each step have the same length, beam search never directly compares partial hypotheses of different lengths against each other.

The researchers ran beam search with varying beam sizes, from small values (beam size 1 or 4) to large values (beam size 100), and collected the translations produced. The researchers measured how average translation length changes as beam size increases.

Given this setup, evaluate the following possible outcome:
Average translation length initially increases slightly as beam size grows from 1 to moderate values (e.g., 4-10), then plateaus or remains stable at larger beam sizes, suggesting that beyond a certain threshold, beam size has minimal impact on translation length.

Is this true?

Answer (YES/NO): NO